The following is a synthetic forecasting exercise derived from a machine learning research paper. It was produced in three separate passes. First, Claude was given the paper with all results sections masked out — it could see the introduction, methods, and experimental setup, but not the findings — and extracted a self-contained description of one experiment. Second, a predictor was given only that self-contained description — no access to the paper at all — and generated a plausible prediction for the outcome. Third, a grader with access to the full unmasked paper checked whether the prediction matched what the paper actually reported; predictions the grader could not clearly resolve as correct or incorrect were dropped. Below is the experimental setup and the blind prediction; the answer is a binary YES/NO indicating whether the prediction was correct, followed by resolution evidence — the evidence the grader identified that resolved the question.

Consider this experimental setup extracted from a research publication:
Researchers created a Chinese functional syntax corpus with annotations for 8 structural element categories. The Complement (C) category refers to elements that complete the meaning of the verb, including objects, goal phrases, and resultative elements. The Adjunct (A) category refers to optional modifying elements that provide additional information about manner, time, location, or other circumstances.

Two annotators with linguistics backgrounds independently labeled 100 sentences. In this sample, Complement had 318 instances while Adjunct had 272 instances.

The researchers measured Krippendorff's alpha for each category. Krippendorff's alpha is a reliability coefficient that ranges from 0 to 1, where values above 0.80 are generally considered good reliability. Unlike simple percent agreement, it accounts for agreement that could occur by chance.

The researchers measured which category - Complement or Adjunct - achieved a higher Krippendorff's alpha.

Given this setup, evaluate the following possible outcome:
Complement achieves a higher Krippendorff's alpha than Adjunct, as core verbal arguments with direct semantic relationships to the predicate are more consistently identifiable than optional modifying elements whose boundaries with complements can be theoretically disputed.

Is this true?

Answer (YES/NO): NO